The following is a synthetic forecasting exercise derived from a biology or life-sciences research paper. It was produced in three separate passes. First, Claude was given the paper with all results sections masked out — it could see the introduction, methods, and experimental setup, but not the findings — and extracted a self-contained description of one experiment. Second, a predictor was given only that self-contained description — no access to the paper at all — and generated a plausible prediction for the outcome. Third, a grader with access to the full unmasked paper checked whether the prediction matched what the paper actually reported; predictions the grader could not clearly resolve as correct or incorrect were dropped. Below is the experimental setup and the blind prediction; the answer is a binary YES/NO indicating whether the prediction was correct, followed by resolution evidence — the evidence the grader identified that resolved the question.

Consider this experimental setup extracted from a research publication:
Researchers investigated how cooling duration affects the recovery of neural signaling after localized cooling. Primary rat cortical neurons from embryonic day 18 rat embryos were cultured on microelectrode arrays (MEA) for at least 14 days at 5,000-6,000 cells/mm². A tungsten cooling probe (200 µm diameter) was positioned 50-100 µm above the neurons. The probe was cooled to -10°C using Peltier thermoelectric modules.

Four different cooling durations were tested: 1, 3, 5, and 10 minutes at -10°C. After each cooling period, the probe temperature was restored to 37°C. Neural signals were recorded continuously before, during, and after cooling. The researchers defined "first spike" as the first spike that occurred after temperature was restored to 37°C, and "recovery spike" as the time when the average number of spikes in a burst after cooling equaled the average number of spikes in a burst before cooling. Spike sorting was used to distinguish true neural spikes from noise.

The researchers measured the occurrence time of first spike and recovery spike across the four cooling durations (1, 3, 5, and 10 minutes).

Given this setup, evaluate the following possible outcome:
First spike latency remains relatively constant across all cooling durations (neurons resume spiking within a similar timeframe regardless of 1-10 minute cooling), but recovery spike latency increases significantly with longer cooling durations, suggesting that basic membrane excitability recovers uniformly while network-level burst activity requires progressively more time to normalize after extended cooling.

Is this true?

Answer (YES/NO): NO